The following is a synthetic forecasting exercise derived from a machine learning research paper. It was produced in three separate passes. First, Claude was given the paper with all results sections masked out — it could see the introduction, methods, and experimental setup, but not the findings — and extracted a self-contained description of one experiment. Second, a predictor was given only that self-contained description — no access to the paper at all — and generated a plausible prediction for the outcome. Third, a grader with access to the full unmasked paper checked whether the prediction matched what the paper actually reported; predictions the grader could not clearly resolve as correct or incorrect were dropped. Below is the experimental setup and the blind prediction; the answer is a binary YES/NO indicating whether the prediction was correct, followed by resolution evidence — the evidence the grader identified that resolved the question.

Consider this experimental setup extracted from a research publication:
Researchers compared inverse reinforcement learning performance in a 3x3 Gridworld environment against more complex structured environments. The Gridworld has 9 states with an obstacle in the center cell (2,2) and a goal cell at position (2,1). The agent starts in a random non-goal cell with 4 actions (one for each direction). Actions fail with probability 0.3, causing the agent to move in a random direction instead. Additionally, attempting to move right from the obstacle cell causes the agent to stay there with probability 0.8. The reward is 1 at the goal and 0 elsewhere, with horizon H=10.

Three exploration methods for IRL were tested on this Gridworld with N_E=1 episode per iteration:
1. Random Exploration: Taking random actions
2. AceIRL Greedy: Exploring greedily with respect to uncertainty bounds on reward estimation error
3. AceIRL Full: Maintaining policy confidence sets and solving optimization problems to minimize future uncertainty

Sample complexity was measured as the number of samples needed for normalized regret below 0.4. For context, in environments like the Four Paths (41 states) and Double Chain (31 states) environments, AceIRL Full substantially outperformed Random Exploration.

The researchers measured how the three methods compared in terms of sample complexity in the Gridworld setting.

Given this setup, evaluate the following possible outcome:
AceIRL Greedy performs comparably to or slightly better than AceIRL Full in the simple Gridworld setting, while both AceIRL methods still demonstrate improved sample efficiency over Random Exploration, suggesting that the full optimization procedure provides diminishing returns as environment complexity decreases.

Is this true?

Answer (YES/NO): NO